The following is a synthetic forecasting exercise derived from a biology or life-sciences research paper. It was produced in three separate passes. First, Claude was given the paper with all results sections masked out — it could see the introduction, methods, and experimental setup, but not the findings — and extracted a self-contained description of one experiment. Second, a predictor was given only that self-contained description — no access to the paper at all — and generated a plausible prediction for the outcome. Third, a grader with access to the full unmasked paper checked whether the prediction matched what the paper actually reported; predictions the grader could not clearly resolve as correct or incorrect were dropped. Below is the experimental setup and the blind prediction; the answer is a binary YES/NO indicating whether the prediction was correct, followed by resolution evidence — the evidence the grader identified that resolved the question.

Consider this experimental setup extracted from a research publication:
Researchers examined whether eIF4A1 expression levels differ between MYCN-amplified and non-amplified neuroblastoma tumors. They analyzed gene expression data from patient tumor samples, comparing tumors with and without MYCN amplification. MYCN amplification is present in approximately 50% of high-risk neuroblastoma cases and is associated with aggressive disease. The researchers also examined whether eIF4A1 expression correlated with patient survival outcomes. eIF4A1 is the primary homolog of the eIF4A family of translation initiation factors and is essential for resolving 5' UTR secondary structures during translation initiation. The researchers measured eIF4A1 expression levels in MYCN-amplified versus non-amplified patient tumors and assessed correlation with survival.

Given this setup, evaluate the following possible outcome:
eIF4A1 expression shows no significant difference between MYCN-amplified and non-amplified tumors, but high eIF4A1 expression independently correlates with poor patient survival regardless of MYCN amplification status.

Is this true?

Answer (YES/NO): NO